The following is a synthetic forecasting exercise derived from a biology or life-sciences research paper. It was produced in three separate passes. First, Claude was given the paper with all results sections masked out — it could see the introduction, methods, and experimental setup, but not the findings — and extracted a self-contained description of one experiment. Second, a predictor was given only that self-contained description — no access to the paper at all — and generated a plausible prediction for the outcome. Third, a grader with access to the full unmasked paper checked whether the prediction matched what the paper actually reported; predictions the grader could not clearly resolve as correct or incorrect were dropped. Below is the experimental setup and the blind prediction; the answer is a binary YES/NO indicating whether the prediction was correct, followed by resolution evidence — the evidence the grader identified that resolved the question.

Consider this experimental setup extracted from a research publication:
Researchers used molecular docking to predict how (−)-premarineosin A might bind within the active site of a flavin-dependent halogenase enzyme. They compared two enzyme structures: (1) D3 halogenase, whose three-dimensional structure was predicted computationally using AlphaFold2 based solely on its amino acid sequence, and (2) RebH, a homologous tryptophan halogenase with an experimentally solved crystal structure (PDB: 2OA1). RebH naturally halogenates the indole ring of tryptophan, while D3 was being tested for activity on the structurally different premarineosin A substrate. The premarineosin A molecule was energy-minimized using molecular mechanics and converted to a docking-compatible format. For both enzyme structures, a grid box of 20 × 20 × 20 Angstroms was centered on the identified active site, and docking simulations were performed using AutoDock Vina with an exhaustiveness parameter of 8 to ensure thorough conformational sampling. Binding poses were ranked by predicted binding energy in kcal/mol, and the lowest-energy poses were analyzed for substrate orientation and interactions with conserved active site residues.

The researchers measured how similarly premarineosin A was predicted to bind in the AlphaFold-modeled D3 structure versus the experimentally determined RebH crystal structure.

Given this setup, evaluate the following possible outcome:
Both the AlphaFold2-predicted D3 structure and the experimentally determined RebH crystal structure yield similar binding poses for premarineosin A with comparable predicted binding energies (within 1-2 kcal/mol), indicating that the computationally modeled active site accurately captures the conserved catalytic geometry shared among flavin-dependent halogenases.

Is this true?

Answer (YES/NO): NO